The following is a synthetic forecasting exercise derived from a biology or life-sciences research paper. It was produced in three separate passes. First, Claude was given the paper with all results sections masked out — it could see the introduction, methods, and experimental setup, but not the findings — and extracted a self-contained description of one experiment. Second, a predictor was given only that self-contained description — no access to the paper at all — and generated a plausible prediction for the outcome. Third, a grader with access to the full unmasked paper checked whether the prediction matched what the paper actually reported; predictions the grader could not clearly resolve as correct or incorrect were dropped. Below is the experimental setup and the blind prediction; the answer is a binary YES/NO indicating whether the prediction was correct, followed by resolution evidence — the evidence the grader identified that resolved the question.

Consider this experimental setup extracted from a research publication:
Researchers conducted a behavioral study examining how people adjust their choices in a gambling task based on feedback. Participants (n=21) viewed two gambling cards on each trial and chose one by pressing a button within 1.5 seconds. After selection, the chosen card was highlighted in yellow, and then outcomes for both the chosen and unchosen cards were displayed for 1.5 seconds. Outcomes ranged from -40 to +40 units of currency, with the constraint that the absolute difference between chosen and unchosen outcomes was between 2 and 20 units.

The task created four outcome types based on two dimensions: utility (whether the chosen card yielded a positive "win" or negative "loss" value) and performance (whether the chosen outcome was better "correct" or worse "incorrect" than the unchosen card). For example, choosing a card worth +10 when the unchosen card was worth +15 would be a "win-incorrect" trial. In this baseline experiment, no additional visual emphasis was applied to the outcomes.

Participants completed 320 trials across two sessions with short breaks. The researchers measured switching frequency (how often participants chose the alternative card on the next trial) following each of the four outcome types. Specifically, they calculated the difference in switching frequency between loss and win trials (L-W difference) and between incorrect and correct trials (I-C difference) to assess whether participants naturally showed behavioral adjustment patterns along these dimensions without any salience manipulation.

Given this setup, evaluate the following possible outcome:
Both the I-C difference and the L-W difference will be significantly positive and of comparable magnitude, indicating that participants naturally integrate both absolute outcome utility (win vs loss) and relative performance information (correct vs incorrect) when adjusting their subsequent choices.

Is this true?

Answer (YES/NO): NO